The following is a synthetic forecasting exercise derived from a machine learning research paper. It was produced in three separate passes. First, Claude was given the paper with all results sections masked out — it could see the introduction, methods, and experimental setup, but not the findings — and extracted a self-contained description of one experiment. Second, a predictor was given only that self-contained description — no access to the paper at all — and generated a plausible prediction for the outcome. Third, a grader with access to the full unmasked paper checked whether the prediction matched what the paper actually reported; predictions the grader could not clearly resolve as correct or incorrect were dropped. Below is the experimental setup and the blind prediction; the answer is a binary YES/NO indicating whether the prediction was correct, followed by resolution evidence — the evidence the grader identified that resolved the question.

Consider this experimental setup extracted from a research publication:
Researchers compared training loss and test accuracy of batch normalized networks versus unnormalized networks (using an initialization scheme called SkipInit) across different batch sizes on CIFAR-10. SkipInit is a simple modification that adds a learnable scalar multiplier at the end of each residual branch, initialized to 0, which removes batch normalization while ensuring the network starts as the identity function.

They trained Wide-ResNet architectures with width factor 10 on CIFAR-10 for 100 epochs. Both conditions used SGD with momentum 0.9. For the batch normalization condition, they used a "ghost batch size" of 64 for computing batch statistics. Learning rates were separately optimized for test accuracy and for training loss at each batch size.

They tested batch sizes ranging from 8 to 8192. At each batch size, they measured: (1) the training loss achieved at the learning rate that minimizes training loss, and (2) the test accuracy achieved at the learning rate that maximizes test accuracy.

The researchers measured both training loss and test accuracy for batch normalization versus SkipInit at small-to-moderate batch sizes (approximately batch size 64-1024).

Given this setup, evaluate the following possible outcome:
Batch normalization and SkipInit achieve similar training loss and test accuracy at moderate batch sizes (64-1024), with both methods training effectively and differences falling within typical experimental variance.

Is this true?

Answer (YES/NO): NO